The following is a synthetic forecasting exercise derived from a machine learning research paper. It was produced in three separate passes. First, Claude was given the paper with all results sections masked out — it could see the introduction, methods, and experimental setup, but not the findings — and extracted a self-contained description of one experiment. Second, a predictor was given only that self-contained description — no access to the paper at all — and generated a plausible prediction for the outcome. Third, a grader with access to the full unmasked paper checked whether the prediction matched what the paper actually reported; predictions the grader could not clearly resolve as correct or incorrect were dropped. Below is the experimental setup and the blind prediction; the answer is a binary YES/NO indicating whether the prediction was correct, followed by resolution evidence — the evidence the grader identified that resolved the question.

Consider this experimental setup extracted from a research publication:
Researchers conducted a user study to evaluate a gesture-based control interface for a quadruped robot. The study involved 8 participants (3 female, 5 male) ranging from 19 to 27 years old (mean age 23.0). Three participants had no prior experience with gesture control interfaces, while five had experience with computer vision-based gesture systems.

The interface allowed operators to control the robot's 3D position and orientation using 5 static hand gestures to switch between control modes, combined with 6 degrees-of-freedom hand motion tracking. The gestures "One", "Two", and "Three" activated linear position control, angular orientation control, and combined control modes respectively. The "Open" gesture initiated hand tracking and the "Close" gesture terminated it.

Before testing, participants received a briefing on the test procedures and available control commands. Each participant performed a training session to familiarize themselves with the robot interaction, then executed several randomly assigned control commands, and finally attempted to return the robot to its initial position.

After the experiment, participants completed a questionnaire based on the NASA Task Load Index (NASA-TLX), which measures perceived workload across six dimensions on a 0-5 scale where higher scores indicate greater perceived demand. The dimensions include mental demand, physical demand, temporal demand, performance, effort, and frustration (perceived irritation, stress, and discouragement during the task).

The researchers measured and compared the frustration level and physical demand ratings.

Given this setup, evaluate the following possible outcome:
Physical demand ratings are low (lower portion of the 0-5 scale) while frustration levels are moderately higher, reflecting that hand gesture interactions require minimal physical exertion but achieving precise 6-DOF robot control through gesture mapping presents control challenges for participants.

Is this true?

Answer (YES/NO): NO